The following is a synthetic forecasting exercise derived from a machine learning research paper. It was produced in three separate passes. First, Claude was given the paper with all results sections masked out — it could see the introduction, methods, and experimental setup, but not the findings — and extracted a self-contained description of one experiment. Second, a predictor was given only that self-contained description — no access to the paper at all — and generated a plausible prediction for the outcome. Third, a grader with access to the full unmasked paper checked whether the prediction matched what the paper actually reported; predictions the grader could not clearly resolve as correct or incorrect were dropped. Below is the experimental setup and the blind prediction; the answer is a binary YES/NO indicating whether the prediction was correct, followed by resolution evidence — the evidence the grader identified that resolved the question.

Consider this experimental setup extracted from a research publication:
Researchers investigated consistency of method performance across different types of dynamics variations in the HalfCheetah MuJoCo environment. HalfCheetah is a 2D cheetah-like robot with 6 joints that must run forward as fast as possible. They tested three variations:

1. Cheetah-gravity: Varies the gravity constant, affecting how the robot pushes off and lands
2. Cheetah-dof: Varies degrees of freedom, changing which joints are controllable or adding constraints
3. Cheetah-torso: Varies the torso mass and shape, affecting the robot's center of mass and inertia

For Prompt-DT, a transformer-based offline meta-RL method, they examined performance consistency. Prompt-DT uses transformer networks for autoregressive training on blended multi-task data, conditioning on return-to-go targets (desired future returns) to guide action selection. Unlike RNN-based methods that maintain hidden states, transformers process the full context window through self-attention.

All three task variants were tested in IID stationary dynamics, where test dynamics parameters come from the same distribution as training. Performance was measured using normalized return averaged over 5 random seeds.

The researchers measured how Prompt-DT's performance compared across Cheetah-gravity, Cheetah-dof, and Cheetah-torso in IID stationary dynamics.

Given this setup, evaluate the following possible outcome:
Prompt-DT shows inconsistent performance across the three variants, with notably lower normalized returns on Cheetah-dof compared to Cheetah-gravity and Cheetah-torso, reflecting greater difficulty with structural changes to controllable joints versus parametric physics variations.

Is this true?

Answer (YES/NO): NO